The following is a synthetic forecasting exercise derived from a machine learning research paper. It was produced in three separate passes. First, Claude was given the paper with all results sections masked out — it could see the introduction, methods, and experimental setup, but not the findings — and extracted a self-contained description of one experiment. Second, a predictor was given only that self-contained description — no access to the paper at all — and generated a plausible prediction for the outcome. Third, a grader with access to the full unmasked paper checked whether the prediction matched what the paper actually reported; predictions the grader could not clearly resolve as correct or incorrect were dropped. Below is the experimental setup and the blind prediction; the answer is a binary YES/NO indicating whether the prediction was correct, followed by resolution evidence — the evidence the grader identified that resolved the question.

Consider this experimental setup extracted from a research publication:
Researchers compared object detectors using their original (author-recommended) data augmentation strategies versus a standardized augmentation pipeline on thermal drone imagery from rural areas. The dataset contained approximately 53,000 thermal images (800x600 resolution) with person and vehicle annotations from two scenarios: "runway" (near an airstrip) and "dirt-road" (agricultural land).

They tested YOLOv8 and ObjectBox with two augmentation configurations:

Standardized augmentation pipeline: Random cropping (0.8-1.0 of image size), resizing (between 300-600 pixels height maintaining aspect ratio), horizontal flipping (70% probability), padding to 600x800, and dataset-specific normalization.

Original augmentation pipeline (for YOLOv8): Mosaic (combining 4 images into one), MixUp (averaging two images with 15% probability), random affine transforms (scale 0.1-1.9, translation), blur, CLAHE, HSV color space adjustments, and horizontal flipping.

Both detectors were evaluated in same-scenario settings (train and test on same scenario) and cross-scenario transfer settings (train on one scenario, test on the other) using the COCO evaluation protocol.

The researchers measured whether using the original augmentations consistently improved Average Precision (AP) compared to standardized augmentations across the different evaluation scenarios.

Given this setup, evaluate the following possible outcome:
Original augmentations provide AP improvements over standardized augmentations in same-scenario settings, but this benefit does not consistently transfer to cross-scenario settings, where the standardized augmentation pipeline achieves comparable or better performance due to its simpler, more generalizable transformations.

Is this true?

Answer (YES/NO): NO